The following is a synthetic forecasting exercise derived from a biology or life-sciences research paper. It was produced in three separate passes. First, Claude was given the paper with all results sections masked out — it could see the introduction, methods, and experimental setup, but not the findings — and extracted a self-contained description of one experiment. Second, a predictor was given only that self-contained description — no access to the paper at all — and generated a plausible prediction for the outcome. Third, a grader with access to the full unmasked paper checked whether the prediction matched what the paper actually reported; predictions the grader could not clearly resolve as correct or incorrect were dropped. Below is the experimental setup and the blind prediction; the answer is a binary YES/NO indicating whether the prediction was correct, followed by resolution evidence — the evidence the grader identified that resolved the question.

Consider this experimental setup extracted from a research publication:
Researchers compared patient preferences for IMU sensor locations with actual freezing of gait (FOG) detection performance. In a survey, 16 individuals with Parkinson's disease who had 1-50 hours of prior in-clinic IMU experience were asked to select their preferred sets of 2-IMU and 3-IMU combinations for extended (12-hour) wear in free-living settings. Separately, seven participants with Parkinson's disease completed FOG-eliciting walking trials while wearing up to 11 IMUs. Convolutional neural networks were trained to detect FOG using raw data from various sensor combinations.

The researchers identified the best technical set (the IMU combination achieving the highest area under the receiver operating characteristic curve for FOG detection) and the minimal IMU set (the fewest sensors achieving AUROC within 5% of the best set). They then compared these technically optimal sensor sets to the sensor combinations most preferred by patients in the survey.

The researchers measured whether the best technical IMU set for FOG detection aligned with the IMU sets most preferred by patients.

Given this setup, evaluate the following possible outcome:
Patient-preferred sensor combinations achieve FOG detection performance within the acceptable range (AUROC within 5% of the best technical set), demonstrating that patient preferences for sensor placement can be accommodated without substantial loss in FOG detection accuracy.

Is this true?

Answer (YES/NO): NO